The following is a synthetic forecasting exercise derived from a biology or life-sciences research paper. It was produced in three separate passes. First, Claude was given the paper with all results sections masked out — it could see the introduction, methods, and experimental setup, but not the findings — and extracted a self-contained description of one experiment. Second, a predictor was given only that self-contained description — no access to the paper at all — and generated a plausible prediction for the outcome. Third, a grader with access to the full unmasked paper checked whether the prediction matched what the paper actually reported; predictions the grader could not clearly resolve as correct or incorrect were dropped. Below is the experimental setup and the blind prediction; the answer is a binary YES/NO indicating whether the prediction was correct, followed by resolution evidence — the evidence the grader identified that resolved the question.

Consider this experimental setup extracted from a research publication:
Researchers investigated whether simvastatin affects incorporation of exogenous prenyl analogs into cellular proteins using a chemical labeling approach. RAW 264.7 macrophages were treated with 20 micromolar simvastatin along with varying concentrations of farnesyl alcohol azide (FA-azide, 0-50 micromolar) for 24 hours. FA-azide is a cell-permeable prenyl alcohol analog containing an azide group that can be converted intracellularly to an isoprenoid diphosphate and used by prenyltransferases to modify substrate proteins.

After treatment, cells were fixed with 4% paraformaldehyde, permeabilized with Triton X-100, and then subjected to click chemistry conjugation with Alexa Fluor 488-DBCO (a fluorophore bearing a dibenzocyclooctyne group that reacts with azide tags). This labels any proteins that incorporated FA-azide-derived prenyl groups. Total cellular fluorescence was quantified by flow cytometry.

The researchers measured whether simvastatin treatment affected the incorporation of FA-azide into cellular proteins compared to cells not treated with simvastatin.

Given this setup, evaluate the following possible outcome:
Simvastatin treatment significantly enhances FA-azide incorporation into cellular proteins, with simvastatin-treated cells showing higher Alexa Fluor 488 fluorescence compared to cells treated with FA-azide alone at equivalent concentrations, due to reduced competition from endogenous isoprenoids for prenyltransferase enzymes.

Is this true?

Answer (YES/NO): YES